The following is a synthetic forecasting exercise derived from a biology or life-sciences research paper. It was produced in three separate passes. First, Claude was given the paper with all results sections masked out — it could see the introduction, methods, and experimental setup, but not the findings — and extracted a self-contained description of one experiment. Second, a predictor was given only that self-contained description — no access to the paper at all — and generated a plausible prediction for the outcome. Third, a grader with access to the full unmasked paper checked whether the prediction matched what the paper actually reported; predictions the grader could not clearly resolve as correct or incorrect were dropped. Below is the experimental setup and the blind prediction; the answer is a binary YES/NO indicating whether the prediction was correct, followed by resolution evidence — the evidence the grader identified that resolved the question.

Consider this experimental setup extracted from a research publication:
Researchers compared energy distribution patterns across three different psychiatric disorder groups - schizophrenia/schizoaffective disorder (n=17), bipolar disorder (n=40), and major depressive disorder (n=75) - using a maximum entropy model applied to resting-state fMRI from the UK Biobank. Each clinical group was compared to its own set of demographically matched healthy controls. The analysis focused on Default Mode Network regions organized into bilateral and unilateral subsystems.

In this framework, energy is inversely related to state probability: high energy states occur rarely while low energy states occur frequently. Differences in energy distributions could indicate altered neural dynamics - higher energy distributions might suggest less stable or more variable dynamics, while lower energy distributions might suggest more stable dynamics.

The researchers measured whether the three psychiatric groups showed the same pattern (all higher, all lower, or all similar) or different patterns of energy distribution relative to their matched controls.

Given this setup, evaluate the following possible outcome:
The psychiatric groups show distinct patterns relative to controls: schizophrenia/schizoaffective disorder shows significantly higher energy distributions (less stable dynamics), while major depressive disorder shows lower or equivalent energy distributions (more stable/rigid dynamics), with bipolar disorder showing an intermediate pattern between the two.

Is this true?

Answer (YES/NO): NO